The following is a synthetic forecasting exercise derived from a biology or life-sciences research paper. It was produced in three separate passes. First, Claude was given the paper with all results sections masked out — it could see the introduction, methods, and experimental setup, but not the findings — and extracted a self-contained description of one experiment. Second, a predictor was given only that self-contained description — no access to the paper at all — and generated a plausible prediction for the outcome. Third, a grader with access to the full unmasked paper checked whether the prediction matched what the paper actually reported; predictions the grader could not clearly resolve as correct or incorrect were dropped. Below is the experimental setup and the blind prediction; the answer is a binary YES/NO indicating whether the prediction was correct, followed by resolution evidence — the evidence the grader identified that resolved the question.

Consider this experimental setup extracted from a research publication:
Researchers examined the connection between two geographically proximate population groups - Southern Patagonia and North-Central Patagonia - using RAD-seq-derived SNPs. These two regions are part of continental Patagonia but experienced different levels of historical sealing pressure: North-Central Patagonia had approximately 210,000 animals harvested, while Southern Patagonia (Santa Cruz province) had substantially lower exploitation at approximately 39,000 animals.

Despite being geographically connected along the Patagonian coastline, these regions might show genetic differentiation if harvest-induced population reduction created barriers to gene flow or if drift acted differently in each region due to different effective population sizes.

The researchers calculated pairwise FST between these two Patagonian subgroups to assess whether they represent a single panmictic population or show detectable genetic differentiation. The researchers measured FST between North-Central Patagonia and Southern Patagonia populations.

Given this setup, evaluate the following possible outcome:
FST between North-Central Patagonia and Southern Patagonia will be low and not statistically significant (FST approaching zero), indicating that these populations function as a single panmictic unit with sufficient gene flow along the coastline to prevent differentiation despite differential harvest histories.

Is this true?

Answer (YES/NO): NO